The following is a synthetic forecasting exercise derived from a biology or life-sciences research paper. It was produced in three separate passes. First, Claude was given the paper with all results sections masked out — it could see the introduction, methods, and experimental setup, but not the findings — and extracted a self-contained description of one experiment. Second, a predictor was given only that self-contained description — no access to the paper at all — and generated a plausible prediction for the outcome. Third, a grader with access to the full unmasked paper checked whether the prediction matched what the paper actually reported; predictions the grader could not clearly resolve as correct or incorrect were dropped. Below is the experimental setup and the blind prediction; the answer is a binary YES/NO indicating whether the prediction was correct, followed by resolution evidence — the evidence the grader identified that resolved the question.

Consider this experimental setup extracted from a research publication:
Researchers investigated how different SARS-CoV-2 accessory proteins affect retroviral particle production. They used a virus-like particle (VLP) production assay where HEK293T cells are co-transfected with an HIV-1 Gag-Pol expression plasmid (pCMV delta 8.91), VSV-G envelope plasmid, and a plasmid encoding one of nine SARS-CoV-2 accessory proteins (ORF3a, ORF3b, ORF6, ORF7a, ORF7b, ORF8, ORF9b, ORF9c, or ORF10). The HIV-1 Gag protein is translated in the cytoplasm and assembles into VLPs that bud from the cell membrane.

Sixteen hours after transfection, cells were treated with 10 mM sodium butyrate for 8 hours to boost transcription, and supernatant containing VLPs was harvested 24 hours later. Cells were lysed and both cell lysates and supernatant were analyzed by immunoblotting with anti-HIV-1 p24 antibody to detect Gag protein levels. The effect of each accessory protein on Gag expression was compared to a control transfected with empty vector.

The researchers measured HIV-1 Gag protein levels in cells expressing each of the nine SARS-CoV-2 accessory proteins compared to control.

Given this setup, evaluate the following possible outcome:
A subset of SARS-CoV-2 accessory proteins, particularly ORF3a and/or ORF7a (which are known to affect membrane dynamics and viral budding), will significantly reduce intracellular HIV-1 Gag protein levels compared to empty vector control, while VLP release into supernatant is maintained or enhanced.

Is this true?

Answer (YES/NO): NO